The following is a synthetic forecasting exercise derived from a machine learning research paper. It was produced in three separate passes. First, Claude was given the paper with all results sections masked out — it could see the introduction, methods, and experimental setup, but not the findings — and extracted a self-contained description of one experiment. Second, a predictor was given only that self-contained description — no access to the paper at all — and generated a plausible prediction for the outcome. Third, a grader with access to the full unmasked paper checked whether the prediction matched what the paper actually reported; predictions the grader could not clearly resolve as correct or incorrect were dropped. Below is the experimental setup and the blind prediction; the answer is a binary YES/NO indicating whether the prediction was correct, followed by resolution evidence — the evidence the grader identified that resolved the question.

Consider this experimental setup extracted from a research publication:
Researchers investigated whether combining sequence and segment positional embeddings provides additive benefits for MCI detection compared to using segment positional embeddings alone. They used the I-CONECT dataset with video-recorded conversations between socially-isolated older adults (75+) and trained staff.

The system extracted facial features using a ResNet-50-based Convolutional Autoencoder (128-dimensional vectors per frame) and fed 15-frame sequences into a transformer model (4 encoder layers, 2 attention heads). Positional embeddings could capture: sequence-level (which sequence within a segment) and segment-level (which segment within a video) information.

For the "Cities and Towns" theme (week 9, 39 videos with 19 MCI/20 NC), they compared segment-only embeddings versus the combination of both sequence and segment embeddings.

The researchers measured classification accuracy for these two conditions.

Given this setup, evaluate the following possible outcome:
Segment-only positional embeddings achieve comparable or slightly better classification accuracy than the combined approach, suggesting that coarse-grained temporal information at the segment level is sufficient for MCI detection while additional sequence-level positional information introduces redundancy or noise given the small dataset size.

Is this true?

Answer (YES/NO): YES